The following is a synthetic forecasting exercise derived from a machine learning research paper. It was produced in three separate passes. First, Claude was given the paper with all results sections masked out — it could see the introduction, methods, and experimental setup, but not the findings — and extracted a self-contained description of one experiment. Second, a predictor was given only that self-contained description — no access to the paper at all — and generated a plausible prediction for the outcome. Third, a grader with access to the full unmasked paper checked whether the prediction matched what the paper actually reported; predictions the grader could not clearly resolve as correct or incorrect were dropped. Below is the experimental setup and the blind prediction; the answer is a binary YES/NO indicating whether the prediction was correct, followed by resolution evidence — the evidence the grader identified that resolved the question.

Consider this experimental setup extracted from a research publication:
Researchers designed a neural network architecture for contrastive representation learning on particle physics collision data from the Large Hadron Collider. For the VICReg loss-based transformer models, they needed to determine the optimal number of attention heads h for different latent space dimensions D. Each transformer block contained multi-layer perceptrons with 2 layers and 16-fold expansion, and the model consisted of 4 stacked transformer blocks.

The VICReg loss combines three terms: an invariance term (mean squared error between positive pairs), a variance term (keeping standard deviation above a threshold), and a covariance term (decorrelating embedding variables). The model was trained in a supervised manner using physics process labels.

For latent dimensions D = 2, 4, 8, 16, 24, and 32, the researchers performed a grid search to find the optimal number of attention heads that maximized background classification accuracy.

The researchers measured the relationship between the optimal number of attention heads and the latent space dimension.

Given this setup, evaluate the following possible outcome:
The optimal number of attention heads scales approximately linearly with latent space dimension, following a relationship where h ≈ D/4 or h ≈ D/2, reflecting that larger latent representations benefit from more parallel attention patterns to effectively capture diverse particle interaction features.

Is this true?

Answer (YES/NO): NO